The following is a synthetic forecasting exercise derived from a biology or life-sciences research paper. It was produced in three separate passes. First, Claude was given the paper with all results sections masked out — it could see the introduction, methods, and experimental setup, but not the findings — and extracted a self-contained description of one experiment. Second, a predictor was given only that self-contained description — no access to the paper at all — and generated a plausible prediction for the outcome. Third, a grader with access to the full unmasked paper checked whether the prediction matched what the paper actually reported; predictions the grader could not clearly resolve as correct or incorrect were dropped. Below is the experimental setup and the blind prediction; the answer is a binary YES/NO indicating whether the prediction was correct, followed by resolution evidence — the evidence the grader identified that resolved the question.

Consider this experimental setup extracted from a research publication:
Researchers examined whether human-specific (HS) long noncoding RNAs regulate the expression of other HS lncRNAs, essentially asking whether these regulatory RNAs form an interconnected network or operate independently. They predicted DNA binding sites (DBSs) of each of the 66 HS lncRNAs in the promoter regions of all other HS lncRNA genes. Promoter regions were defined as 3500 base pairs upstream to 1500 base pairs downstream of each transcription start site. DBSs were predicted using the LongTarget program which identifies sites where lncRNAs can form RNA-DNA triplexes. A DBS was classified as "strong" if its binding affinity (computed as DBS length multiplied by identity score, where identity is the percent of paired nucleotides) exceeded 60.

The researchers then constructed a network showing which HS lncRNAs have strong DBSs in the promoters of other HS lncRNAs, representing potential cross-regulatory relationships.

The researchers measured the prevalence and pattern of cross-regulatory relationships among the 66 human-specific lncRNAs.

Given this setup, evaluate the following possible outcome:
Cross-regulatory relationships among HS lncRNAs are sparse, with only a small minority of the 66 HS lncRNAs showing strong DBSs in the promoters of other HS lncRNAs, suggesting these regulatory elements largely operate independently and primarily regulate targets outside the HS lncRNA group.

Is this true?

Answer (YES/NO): NO